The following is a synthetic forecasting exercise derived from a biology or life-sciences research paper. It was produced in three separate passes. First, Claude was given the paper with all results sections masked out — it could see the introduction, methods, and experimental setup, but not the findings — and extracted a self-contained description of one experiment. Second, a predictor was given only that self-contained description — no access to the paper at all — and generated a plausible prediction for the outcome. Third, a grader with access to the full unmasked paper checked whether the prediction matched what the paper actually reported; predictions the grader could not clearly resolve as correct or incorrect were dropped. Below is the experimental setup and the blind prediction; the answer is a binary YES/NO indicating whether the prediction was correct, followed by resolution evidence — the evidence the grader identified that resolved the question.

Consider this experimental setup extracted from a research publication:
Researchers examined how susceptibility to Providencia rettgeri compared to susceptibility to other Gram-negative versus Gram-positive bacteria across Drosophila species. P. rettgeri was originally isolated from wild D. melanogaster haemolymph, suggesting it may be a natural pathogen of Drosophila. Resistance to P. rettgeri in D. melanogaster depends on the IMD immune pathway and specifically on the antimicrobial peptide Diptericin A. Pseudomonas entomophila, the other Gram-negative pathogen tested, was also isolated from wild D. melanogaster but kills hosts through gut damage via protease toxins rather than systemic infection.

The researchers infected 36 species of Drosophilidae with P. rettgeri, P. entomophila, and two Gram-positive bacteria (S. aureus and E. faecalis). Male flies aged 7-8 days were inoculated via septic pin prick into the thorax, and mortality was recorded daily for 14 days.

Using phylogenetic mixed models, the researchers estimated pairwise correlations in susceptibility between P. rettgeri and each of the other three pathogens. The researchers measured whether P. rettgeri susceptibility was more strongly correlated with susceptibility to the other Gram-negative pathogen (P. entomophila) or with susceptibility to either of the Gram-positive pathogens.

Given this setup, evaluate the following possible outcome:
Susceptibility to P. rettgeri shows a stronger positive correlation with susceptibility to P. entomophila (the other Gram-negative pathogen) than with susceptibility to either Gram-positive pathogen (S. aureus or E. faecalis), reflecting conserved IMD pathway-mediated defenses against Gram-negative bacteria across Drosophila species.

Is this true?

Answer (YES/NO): NO